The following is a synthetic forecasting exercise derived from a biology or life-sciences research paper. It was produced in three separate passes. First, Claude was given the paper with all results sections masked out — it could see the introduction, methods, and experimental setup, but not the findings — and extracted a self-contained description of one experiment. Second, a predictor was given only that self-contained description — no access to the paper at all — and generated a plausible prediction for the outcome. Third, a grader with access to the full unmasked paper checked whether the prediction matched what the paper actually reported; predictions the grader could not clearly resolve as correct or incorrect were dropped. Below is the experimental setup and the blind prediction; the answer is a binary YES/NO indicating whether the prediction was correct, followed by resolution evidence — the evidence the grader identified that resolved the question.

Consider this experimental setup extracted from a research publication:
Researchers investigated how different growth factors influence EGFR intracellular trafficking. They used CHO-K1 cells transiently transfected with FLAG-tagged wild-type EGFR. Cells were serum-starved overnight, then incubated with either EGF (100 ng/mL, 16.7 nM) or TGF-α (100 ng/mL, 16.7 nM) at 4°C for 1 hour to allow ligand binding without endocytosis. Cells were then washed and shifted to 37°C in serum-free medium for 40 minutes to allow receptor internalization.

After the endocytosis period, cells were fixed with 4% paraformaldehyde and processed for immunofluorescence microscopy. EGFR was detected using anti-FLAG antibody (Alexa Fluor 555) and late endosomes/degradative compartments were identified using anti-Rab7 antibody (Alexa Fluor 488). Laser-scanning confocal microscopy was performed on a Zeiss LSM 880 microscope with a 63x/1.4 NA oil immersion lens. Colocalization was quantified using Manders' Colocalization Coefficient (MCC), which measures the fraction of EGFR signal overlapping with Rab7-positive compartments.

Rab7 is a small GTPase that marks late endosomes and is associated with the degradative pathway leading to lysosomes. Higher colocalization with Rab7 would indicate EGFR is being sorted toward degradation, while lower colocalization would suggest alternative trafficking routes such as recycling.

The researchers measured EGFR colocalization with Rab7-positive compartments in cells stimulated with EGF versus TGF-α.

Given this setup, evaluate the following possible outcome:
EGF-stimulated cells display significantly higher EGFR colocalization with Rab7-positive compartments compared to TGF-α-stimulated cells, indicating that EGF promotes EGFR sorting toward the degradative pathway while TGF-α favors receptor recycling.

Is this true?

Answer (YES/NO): YES